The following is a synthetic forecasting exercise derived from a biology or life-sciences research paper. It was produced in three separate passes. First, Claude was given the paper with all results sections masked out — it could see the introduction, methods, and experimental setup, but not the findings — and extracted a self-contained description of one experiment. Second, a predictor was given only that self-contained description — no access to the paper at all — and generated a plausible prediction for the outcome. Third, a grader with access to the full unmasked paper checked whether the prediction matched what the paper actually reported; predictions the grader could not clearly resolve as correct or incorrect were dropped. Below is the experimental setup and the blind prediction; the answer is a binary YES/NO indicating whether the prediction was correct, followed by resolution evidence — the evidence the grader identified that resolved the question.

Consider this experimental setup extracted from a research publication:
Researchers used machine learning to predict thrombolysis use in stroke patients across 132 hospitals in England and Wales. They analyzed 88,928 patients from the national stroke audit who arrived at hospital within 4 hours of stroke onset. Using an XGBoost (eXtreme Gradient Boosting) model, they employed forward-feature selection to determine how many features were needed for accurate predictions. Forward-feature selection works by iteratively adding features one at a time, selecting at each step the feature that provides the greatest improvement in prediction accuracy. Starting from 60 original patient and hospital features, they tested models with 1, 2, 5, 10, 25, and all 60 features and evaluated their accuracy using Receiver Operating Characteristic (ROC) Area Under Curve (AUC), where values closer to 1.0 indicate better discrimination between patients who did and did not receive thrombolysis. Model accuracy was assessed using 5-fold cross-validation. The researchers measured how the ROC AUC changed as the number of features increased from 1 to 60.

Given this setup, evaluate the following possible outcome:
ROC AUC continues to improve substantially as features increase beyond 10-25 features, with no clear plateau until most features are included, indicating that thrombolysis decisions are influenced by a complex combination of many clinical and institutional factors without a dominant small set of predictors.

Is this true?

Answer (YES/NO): NO